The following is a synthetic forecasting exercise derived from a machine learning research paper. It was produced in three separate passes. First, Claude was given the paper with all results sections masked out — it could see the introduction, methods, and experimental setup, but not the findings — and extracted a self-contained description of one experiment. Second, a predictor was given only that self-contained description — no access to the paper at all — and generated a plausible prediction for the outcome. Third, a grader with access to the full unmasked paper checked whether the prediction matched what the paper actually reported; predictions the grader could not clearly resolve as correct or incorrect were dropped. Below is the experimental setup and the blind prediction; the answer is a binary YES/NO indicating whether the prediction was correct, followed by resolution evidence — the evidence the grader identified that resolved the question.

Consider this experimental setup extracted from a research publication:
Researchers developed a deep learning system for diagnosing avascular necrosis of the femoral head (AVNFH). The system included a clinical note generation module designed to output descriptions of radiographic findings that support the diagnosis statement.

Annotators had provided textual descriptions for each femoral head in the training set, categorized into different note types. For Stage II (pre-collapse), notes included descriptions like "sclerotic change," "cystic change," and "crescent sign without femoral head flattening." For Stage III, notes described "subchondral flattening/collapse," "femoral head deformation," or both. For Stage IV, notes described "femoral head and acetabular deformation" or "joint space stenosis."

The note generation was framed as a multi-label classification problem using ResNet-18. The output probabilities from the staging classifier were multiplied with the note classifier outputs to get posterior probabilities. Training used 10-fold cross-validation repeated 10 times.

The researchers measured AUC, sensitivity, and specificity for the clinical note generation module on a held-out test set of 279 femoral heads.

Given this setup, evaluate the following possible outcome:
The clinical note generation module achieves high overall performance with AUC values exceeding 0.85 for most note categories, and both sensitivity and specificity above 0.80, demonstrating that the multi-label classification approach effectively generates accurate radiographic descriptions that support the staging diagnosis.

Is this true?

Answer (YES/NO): YES